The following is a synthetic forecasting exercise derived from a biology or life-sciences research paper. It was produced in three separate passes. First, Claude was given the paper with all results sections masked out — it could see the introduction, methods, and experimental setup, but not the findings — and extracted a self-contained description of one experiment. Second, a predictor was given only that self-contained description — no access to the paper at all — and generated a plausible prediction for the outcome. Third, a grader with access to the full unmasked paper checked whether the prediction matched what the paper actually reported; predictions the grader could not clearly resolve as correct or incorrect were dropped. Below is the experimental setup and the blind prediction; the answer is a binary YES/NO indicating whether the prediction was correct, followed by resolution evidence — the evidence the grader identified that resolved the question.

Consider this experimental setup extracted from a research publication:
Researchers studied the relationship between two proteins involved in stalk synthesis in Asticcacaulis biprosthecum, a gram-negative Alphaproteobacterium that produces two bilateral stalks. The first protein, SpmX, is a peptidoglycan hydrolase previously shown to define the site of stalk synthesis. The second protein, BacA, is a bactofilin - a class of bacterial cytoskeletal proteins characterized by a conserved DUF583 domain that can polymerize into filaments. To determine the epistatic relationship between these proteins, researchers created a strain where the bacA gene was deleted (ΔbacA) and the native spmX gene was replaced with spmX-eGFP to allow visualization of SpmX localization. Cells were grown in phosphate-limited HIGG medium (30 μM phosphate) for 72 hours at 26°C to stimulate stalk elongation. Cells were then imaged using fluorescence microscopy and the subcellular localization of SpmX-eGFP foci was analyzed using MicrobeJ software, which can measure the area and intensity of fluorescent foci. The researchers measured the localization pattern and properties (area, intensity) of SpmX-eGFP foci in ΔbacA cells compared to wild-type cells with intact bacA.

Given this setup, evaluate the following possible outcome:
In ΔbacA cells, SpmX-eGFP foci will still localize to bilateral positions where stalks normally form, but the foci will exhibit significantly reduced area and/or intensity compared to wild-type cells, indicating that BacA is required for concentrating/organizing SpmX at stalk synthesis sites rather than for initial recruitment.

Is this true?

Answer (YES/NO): NO